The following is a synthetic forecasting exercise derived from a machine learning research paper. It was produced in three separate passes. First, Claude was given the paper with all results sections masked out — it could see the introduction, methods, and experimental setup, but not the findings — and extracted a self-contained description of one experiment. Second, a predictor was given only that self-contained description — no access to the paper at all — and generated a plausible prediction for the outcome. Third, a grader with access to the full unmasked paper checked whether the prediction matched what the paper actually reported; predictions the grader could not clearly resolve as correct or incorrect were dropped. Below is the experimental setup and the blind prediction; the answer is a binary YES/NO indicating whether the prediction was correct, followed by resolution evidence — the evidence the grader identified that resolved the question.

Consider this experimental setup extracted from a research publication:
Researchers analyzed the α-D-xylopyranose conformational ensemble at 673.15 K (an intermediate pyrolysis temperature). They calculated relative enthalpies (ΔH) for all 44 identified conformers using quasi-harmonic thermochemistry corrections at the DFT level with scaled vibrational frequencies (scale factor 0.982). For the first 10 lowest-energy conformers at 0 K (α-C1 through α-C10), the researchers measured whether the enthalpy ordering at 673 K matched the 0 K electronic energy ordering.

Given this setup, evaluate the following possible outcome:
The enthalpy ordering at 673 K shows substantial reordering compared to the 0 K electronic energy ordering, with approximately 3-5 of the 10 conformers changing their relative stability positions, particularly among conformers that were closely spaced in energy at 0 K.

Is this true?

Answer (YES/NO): NO